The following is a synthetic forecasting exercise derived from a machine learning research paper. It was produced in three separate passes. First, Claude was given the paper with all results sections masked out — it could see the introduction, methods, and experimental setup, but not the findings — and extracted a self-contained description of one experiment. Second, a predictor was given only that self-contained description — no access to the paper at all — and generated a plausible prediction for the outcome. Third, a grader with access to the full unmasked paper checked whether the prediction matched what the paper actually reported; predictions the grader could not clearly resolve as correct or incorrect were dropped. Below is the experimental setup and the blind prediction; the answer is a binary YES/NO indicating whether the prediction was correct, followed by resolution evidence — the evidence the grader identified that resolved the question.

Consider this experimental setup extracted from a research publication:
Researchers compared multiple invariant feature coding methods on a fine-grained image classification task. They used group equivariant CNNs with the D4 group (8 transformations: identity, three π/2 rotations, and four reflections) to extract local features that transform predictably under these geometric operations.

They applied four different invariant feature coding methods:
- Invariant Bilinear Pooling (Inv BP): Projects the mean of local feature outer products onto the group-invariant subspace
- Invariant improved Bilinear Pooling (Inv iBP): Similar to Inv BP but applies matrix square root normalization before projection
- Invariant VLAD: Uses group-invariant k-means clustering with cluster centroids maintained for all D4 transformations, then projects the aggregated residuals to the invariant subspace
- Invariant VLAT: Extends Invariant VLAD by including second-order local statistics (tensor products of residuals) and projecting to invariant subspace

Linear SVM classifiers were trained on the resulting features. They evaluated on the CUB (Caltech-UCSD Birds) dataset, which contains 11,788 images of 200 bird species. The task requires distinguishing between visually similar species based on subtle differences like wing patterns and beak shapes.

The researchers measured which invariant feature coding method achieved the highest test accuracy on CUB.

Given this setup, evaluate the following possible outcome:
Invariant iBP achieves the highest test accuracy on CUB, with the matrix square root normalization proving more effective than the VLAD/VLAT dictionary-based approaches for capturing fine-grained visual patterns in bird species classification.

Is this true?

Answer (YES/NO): NO